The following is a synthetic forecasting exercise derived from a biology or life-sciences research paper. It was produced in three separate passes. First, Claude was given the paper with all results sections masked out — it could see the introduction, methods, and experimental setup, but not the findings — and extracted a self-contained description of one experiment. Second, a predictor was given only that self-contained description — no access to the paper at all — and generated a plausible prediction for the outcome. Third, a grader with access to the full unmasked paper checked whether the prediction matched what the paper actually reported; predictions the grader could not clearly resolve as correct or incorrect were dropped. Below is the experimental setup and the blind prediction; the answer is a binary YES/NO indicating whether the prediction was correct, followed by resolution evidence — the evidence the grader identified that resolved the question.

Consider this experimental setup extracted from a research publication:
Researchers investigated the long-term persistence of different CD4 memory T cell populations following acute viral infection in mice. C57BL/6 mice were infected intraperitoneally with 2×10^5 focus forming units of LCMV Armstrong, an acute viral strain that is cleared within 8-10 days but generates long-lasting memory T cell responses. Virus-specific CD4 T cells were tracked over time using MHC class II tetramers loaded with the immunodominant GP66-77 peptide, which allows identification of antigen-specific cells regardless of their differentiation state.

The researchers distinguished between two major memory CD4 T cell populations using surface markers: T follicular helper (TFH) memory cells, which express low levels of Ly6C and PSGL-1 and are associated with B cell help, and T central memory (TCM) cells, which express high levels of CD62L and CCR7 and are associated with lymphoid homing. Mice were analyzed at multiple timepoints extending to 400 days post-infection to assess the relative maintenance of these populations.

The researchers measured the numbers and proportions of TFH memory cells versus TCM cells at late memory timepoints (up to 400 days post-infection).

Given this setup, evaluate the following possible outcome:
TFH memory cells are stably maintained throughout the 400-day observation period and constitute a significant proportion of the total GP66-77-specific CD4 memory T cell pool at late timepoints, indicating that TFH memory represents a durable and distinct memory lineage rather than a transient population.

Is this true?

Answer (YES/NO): YES